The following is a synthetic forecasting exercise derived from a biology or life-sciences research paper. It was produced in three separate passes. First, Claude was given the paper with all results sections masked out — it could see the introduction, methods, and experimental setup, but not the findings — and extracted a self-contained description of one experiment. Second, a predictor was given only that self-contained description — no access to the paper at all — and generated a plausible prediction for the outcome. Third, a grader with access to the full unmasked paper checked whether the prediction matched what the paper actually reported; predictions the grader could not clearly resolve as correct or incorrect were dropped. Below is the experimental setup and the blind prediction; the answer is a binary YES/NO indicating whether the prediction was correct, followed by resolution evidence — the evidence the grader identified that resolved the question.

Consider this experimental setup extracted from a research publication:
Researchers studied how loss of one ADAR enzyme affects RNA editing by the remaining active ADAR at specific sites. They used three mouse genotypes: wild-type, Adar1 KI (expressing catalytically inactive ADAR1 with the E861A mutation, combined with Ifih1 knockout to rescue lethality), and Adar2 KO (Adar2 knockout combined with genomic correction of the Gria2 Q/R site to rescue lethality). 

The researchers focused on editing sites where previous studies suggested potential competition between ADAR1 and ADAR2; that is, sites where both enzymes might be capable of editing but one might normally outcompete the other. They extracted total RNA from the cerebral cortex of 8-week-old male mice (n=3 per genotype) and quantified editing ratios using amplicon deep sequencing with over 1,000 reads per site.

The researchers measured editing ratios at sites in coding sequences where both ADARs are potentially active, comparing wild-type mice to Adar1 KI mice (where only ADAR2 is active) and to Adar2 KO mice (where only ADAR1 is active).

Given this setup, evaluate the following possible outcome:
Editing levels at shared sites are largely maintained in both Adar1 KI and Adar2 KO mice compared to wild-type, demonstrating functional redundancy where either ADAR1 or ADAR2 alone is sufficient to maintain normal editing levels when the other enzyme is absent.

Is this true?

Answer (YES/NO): NO